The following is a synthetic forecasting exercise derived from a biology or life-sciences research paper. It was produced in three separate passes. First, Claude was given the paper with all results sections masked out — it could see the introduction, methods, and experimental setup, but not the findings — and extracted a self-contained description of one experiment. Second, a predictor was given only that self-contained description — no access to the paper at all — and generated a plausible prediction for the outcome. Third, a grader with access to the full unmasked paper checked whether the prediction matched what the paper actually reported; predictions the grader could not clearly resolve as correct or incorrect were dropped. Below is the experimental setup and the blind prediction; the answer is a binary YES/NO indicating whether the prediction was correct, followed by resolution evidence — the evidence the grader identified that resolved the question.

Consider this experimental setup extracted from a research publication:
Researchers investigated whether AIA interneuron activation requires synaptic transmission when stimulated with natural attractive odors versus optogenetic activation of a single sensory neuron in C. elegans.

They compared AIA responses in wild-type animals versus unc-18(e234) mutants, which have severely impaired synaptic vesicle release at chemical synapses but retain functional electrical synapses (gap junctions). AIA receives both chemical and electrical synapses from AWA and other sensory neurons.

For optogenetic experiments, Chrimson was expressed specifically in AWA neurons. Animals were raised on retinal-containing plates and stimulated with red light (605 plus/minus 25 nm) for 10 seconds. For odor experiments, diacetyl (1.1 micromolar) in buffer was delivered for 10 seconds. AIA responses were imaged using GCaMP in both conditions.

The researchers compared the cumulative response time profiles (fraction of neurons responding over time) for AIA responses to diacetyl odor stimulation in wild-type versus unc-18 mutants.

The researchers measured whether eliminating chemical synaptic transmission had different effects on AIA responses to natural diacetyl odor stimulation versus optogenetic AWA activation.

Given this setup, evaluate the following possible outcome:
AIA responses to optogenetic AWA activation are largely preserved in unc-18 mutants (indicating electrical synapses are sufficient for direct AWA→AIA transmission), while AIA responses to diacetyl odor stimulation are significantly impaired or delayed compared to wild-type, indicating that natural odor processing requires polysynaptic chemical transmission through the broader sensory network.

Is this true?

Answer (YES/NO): NO